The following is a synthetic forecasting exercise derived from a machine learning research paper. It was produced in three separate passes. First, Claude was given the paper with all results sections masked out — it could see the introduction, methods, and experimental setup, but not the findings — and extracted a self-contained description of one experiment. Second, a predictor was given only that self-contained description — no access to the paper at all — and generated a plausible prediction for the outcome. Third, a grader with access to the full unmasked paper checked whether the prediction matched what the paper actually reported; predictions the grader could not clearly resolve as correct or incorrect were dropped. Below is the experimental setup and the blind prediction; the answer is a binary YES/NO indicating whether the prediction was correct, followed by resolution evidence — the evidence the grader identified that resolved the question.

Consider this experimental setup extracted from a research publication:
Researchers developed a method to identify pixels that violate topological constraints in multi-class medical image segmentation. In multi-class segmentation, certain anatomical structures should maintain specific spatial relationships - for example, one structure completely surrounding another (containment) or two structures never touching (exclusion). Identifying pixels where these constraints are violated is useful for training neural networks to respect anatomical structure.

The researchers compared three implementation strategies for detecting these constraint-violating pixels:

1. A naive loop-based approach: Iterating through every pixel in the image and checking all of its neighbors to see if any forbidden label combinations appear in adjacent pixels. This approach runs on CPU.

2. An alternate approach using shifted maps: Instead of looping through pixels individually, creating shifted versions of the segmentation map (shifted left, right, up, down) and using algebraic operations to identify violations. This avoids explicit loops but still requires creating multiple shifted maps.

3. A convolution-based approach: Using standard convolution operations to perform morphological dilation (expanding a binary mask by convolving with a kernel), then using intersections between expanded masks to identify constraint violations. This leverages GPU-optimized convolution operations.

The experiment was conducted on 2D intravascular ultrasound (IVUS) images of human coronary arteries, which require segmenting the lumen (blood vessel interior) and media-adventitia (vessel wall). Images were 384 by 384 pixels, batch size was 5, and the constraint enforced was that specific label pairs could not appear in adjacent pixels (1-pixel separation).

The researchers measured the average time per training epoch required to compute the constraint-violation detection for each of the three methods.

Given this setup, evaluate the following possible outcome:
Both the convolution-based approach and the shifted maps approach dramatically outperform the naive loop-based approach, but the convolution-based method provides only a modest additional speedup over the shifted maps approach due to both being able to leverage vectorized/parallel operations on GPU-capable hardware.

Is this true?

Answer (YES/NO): NO